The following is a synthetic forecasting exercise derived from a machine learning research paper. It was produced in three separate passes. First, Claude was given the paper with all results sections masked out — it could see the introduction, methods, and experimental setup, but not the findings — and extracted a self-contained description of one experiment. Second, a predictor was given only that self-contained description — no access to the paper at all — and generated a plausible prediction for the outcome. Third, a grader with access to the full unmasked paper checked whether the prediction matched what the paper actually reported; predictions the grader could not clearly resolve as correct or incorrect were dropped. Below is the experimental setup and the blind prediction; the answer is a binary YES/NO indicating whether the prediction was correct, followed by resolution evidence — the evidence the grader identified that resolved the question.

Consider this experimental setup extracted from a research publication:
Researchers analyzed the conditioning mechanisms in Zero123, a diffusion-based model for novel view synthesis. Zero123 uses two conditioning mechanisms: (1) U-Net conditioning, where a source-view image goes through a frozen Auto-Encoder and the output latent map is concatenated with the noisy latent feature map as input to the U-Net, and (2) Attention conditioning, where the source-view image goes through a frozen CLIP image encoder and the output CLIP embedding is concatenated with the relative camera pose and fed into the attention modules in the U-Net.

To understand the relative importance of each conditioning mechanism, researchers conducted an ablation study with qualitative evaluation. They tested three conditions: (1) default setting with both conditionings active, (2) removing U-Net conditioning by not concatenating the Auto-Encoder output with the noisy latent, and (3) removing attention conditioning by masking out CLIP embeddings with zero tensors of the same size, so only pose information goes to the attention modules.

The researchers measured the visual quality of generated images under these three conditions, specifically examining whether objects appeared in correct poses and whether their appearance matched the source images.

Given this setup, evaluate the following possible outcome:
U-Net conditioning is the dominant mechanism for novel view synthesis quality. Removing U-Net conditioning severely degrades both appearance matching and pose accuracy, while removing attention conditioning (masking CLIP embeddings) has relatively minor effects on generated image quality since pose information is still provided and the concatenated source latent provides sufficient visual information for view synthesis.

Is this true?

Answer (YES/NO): YES